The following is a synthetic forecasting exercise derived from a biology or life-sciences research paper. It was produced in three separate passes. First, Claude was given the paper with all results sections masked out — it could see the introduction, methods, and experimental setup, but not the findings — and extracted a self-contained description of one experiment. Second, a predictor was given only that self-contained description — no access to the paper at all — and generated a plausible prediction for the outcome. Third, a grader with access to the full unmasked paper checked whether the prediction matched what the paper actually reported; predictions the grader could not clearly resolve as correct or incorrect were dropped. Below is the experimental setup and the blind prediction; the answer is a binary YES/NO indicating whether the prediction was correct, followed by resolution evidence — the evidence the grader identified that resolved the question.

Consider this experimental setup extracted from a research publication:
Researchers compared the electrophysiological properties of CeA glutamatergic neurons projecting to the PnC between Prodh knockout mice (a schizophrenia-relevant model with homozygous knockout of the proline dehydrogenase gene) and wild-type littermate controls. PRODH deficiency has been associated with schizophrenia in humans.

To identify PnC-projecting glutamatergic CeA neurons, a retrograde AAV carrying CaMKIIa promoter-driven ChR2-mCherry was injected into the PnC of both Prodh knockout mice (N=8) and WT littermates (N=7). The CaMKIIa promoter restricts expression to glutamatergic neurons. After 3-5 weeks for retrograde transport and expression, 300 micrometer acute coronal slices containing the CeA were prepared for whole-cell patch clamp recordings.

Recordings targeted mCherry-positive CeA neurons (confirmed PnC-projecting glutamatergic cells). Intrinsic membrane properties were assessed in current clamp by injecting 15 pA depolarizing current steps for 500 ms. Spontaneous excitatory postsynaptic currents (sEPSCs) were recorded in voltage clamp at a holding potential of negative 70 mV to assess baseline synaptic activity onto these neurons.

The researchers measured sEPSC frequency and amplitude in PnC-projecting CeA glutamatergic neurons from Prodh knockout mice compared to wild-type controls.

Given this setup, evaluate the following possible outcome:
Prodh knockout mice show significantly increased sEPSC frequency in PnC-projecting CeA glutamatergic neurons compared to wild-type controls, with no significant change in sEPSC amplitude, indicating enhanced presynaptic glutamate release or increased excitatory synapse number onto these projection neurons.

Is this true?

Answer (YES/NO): NO